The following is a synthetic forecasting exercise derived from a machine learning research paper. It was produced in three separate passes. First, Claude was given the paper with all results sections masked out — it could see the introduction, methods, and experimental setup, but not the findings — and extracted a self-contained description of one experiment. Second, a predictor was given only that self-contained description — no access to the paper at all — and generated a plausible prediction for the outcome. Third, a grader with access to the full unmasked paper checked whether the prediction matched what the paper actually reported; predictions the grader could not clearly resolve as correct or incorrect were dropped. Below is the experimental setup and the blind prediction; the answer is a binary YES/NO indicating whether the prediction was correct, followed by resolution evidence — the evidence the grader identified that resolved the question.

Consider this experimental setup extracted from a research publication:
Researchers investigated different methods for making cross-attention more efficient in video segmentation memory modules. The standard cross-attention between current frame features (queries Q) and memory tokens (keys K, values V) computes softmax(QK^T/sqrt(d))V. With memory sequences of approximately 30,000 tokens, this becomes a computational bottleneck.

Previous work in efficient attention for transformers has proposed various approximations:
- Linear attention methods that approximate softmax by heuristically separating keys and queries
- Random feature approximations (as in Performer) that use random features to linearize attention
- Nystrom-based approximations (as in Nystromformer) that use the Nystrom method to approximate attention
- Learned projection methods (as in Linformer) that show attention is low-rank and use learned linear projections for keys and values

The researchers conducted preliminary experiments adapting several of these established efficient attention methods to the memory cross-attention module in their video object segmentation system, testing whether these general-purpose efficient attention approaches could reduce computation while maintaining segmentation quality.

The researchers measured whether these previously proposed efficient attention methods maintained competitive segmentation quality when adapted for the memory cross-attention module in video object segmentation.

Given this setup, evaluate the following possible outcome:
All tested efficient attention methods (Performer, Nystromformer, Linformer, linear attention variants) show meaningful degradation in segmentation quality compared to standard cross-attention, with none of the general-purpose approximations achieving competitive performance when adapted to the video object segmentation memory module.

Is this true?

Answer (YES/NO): YES